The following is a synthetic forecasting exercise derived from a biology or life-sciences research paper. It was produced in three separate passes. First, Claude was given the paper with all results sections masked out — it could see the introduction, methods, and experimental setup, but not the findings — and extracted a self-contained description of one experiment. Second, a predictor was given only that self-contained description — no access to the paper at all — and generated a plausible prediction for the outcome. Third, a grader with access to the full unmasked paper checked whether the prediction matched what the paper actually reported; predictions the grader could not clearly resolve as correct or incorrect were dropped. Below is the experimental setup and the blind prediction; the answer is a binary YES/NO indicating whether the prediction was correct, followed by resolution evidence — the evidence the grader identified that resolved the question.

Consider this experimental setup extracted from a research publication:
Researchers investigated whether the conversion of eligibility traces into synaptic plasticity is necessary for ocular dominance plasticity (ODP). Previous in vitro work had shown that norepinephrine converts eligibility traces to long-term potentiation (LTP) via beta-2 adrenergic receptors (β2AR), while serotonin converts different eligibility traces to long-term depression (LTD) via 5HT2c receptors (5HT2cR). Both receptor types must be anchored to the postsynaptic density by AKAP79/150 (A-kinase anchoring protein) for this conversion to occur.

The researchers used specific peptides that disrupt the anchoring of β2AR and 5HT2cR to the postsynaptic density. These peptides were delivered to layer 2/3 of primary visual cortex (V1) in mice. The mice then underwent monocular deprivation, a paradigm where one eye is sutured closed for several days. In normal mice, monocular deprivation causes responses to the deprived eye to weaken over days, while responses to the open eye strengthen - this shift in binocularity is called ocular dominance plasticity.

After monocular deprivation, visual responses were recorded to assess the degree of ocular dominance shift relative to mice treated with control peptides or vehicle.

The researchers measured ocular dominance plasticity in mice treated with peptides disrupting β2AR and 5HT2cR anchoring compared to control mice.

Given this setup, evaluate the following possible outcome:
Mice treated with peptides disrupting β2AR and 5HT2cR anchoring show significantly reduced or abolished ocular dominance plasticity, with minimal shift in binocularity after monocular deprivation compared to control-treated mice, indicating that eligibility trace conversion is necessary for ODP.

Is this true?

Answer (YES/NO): YES